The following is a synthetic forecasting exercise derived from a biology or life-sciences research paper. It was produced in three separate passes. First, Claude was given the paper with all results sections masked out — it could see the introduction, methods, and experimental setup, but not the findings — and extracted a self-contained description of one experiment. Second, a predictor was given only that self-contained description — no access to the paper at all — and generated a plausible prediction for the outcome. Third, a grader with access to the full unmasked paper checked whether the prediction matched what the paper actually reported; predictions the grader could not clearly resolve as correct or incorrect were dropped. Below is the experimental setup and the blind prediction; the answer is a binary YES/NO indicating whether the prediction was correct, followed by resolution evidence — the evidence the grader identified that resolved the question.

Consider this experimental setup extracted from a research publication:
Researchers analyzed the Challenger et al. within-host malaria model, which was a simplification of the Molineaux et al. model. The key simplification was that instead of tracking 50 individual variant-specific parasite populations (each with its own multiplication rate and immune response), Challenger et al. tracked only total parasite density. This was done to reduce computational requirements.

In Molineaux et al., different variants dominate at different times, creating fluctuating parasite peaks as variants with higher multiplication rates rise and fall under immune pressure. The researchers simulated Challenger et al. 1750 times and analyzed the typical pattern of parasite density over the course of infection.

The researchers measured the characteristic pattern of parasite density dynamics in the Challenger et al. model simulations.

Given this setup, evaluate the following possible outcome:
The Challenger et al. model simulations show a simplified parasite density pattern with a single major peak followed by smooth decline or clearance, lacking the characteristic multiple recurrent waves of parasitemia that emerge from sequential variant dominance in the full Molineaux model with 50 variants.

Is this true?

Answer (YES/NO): NO